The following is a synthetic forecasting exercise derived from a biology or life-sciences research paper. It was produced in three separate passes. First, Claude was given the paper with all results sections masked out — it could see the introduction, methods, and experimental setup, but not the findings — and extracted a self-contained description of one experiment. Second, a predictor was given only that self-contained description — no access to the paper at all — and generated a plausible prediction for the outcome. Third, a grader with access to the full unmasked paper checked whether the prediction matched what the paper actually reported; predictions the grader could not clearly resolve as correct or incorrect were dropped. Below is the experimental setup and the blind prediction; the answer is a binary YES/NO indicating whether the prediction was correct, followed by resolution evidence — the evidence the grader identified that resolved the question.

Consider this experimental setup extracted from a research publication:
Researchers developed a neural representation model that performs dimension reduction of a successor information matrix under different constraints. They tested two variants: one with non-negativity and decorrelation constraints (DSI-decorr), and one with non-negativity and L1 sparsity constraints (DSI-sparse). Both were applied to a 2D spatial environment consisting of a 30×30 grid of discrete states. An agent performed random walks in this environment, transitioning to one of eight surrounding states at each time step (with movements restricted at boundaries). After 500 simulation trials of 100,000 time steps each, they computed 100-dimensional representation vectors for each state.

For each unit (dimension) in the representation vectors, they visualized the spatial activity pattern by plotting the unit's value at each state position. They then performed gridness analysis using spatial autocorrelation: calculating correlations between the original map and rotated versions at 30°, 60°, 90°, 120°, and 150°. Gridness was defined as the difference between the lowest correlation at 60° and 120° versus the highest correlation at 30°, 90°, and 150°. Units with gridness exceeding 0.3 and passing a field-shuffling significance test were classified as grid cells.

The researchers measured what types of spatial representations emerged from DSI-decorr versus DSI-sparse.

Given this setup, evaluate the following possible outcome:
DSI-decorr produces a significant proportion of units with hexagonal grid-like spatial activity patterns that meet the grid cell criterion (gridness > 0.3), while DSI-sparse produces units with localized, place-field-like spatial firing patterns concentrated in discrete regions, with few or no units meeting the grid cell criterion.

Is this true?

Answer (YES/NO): YES